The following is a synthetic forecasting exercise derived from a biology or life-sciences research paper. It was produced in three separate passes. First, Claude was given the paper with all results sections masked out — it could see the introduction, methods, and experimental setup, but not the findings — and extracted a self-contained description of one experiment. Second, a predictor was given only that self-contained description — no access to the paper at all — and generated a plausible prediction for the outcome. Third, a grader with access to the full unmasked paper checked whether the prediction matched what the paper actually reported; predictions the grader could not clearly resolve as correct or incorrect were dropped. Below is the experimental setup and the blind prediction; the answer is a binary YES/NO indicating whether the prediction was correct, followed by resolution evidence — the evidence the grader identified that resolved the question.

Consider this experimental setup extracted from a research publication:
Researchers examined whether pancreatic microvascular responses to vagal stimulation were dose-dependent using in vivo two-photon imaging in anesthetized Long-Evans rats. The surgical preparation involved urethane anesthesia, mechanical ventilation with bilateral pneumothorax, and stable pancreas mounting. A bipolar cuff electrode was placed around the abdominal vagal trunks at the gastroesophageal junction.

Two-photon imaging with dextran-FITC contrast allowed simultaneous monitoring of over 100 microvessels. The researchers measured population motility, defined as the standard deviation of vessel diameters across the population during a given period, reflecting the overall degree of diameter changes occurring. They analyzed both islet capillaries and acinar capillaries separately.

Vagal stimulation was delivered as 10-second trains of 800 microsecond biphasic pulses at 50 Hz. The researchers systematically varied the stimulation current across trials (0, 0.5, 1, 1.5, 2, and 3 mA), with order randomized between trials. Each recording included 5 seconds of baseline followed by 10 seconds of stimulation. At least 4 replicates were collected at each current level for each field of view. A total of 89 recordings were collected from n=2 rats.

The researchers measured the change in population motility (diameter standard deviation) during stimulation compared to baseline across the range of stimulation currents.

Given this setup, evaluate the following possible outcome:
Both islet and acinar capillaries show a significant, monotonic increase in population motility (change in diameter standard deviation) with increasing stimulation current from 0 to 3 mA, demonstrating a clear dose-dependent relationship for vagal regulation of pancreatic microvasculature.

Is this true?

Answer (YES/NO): YES